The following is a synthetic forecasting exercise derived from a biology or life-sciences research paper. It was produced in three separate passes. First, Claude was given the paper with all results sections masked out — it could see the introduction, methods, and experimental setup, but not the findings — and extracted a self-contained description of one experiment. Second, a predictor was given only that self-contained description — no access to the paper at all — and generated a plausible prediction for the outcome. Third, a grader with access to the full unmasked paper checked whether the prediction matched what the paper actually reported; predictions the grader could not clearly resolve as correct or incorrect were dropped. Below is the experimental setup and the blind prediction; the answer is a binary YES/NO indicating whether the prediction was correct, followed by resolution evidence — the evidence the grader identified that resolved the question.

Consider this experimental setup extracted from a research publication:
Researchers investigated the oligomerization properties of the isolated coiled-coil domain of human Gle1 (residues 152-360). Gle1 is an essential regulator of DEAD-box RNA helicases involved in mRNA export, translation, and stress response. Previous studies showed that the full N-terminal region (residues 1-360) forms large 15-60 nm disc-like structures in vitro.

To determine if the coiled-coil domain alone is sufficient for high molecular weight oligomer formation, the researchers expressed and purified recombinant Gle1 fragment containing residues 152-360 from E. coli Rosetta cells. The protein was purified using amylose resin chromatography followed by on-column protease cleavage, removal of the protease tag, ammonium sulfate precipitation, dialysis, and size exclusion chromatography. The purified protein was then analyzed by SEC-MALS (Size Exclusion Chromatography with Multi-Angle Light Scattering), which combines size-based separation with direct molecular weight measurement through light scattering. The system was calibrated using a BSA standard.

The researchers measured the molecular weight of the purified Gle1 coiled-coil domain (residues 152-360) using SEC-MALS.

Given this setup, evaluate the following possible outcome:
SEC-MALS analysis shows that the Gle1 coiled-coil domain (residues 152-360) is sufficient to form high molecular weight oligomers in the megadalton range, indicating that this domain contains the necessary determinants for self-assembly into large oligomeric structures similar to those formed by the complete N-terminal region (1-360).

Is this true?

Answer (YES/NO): NO